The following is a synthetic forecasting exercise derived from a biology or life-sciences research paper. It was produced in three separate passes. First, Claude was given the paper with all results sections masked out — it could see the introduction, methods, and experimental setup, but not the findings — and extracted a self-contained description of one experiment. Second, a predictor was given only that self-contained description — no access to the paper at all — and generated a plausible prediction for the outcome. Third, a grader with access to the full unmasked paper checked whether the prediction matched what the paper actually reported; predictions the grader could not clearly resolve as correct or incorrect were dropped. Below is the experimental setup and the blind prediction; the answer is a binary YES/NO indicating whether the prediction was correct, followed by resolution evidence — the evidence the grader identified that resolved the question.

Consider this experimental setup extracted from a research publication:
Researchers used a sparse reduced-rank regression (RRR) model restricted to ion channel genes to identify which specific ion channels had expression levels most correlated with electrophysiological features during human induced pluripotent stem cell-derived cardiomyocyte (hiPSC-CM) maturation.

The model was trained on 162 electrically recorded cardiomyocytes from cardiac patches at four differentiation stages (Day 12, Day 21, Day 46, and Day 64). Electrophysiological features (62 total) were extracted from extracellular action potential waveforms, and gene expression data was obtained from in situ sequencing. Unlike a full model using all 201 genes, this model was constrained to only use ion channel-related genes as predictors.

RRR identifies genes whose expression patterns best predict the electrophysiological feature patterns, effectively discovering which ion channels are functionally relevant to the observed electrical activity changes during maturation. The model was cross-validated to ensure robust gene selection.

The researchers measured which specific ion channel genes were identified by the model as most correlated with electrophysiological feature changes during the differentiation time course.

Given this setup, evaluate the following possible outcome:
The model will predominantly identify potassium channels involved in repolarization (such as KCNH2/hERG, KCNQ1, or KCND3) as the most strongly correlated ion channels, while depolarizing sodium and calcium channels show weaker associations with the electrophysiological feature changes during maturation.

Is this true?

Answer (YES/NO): NO